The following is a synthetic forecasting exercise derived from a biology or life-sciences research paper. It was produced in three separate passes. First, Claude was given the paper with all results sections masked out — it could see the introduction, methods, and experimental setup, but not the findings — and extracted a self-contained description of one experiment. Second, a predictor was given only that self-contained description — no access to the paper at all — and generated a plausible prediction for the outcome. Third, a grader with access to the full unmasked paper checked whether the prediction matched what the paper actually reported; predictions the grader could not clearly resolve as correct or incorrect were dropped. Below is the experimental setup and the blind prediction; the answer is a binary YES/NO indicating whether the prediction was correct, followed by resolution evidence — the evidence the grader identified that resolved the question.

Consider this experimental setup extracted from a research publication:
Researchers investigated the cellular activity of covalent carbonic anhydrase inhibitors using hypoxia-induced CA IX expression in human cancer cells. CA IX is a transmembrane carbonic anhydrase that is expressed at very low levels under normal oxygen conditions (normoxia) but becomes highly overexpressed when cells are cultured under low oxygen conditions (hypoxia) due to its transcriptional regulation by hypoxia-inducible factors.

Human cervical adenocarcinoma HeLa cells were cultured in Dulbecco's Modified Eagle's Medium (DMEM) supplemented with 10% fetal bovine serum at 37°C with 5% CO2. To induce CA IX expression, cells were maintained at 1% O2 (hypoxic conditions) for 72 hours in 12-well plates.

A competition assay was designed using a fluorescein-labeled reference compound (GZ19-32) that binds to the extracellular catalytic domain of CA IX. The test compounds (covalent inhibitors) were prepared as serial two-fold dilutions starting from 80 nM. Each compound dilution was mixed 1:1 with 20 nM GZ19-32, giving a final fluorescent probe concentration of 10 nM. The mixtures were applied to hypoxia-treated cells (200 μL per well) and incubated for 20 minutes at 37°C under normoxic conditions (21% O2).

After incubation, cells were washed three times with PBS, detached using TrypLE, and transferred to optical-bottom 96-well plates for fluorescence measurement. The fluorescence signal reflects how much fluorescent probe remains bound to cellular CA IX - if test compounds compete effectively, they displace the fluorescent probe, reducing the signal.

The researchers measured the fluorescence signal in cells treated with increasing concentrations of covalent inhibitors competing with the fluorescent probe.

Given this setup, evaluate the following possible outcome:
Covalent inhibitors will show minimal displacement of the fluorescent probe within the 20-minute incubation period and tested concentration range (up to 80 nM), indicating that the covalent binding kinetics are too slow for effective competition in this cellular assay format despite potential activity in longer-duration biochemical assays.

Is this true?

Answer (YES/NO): NO